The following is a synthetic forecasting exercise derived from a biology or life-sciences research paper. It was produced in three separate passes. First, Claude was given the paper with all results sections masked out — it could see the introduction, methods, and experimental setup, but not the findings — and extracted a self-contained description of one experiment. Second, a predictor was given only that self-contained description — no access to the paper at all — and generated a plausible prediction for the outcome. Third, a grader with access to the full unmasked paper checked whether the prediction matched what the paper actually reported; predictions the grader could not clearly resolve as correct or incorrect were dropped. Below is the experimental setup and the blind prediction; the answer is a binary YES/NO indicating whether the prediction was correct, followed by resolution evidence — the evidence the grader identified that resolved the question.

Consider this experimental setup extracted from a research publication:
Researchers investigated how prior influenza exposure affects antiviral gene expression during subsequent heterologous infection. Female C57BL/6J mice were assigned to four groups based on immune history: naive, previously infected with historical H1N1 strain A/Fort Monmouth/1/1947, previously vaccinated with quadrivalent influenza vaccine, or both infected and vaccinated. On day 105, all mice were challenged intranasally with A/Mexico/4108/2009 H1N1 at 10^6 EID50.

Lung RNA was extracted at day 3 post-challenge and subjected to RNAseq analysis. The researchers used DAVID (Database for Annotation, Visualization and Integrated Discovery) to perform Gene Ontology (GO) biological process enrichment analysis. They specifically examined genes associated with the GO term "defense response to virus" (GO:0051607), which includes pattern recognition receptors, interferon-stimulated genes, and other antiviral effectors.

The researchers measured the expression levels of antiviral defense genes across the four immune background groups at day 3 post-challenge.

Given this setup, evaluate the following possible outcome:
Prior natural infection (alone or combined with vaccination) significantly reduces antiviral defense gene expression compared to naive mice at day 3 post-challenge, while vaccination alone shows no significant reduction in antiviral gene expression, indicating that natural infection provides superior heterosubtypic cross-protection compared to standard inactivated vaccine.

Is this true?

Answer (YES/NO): NO